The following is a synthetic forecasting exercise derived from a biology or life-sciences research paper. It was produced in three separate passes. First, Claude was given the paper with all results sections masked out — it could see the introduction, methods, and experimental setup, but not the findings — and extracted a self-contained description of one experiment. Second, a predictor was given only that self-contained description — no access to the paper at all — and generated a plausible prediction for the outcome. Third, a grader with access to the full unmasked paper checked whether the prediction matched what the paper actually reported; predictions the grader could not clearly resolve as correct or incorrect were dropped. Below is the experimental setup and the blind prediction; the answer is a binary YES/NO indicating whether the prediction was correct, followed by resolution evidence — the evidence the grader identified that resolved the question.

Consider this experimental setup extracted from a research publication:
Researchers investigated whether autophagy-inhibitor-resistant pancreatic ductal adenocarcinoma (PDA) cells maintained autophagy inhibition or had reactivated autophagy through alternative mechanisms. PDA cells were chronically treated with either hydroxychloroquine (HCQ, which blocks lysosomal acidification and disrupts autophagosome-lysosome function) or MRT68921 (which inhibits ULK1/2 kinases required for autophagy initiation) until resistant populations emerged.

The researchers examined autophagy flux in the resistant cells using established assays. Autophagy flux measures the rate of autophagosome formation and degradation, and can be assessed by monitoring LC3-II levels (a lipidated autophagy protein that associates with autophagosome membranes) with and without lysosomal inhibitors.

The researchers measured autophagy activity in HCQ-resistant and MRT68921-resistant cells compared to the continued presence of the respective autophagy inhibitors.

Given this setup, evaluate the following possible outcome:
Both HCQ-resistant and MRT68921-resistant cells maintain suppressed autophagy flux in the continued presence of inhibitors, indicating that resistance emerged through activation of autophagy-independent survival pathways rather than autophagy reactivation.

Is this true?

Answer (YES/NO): YES